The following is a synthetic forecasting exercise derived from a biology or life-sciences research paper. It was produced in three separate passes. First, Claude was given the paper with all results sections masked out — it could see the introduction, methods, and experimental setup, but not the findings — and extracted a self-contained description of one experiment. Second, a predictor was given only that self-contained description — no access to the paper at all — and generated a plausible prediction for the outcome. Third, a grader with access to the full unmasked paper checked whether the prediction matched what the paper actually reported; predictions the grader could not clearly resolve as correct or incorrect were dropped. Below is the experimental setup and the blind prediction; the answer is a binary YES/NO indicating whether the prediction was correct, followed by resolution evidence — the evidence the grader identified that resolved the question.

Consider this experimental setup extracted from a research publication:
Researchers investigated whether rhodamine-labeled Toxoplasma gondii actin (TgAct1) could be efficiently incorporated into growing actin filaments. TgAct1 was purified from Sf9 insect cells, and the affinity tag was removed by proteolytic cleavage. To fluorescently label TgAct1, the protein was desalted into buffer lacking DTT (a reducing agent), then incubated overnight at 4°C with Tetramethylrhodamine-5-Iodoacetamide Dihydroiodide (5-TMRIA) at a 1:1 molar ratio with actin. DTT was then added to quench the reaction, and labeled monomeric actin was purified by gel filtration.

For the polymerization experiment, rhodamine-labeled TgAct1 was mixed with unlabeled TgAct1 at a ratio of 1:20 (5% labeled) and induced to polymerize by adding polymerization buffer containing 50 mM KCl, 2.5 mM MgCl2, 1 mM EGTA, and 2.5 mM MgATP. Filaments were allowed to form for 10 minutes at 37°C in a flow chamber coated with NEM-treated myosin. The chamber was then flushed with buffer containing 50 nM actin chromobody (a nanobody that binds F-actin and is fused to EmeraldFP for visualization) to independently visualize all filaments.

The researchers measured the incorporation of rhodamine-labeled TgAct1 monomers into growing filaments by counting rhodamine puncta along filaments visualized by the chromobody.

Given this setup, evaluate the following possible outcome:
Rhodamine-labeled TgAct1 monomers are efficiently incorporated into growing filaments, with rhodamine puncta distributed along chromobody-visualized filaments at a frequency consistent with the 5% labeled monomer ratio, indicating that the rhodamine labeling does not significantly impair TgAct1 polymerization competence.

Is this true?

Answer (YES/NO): NO